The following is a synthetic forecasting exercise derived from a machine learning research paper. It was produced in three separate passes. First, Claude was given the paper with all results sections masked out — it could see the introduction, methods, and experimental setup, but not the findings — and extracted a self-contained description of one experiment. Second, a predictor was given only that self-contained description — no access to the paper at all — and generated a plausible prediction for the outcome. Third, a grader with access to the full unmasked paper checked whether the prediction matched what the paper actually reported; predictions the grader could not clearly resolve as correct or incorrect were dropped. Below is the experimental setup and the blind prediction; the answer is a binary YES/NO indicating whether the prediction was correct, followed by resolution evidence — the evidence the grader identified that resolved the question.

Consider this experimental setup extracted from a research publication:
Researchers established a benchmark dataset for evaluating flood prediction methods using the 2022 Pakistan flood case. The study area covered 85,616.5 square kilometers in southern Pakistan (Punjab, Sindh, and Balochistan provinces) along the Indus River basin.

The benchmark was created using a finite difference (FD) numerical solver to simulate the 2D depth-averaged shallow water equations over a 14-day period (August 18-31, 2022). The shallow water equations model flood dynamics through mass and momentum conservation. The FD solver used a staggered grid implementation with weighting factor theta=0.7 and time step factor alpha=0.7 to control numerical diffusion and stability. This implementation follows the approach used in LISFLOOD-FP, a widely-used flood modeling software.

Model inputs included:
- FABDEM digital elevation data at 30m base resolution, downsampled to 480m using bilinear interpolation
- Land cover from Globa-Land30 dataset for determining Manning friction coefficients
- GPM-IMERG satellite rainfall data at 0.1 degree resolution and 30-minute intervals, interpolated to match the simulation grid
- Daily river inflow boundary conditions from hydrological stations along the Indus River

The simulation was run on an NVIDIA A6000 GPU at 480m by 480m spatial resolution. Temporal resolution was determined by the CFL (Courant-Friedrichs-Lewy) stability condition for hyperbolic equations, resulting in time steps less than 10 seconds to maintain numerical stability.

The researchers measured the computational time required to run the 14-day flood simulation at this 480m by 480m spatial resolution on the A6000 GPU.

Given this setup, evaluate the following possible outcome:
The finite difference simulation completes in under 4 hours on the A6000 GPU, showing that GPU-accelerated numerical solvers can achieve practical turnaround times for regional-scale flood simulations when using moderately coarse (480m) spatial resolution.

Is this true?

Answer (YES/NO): NO